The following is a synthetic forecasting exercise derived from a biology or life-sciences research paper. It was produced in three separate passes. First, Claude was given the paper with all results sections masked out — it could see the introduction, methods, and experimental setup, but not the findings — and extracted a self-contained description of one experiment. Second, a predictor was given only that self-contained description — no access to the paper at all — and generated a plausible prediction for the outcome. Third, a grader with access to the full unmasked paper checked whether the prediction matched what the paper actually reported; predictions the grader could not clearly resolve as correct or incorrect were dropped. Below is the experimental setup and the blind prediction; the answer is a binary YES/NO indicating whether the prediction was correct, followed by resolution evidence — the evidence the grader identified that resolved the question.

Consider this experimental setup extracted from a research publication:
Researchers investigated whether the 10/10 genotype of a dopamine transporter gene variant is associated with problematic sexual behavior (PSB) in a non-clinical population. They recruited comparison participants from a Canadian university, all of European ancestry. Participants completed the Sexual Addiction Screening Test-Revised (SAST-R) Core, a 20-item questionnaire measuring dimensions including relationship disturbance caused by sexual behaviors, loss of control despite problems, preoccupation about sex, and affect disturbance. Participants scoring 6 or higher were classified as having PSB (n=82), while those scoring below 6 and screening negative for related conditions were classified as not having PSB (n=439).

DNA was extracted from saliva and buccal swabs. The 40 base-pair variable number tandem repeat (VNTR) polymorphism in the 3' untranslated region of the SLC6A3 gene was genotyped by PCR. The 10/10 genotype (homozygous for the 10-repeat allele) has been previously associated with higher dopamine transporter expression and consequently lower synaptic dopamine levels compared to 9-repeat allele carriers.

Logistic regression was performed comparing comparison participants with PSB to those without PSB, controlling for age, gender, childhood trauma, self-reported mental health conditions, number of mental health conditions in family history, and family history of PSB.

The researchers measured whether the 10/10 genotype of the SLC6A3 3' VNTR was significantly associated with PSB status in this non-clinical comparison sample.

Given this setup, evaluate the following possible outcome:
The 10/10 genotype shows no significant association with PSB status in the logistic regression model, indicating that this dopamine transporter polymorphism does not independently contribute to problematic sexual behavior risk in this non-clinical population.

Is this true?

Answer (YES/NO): NO